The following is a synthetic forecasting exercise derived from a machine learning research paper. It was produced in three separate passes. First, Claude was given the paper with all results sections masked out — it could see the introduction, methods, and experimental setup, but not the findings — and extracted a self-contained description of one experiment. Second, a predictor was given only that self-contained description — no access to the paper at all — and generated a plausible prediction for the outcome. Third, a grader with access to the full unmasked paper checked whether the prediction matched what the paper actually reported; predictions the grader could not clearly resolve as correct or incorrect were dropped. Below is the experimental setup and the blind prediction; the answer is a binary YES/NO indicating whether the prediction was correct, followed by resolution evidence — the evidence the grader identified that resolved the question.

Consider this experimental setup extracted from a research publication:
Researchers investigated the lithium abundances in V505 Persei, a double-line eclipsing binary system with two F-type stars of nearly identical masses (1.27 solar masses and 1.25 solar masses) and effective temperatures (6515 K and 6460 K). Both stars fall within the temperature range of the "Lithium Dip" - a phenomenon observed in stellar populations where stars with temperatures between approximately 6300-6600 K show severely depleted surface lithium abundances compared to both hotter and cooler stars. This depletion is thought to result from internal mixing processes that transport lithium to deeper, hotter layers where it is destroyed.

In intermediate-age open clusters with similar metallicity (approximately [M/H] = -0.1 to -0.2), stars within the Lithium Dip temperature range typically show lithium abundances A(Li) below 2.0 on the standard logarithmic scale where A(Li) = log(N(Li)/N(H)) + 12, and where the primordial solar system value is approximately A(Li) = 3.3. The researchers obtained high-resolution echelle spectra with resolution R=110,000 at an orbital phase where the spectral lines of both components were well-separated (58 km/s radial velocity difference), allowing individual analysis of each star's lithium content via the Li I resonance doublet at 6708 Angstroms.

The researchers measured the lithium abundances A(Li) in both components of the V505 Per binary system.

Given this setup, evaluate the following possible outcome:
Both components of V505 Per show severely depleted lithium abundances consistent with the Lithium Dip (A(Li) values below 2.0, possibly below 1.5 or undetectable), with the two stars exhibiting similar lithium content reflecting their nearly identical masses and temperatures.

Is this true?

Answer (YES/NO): NO